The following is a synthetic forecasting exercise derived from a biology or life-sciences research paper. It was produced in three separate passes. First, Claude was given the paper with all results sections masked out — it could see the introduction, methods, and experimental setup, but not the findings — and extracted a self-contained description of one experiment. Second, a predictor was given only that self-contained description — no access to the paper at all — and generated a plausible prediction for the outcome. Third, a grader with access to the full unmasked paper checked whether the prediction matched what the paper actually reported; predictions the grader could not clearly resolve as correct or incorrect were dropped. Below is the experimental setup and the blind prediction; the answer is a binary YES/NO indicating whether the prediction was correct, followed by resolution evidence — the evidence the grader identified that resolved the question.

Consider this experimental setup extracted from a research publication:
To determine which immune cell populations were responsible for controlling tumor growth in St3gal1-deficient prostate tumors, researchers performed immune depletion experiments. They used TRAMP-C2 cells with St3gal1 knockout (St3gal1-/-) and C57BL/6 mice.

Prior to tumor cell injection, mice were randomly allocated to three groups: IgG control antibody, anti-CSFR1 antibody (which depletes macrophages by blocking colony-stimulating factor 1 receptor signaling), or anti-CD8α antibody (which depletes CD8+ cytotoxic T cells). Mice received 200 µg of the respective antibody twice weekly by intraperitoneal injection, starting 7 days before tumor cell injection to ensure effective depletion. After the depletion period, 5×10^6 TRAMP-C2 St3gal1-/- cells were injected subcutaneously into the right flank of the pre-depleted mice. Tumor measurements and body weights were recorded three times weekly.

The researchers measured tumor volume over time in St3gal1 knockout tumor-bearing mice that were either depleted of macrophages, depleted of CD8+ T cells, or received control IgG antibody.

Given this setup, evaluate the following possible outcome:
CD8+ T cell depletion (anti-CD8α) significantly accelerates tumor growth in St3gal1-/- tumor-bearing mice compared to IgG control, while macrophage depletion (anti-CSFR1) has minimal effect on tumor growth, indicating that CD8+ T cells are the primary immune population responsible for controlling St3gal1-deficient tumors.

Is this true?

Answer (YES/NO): NO